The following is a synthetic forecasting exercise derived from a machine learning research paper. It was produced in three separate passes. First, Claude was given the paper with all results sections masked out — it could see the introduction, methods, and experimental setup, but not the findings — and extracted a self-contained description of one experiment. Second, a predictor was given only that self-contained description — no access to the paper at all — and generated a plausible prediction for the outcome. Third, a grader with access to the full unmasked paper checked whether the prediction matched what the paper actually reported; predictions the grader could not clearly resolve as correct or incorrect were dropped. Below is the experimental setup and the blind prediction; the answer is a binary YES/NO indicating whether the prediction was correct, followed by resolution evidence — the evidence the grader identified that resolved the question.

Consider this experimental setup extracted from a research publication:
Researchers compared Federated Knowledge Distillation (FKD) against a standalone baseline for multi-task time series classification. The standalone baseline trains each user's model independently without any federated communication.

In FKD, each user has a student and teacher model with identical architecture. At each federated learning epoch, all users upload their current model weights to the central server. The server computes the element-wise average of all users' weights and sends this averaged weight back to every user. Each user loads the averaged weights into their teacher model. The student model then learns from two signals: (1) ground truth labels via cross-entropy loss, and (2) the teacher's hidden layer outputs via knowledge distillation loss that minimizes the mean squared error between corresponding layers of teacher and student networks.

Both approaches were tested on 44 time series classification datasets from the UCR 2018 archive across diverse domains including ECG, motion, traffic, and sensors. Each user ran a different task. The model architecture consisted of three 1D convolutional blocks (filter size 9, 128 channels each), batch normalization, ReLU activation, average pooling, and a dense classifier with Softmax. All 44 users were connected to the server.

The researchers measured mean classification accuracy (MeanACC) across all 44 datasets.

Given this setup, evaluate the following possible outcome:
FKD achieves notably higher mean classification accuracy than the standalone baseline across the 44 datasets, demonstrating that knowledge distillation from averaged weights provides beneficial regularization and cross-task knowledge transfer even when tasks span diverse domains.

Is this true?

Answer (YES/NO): YES